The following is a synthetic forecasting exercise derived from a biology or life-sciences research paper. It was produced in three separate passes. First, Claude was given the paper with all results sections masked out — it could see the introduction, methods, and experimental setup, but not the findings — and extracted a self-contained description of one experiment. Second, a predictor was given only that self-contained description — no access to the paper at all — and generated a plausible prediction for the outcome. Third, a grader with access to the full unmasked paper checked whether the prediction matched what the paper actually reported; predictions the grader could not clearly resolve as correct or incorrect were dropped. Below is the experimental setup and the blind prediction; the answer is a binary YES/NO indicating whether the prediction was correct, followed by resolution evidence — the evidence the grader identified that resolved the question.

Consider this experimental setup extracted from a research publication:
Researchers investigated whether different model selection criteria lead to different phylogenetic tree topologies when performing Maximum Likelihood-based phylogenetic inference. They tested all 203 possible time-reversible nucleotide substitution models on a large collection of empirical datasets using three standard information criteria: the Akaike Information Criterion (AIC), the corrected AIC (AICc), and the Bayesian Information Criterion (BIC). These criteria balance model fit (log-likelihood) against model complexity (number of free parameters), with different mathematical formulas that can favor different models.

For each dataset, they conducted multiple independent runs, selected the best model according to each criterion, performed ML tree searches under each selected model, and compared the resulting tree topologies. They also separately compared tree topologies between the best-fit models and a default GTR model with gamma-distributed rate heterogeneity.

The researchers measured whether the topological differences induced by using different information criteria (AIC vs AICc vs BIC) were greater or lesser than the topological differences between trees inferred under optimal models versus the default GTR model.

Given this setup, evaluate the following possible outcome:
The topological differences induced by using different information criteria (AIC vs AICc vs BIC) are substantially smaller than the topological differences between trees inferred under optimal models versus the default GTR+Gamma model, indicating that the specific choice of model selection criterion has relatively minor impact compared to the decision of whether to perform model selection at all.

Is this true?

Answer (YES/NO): YES